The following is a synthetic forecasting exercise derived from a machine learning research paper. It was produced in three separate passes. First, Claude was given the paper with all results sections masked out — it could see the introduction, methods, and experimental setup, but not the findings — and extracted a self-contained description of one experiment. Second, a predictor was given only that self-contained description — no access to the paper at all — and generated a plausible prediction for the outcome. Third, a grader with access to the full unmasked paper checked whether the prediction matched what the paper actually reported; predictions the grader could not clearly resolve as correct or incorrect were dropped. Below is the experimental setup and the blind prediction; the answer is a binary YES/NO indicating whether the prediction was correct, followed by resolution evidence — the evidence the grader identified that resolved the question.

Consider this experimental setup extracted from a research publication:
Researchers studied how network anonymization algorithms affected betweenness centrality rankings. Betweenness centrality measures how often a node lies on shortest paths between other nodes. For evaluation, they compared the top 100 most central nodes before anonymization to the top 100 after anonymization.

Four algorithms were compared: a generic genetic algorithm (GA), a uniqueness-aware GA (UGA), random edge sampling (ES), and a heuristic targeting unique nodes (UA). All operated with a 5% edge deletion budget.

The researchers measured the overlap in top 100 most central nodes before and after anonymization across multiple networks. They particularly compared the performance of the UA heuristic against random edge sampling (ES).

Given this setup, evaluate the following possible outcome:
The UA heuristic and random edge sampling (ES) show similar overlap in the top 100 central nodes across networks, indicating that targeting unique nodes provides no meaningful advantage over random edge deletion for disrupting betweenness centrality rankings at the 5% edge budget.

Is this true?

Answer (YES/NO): NO